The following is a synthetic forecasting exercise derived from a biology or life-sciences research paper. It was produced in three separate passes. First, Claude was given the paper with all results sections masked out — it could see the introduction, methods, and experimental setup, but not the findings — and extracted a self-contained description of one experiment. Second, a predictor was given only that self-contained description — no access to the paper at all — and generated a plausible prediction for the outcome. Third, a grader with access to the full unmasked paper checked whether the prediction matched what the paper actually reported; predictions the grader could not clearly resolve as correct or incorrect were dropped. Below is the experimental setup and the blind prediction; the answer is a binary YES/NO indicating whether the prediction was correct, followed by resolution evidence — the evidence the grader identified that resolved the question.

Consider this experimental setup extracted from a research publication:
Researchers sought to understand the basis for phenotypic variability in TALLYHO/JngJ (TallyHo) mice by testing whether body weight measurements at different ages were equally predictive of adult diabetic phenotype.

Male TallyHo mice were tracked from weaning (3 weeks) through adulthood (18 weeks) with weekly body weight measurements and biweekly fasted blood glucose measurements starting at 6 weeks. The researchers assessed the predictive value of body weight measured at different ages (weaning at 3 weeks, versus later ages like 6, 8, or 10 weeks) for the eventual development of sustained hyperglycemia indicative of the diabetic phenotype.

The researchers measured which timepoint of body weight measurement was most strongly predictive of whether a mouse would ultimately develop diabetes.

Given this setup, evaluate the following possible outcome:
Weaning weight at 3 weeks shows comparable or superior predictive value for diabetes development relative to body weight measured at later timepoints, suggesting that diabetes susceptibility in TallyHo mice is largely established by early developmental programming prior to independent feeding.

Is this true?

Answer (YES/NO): YES